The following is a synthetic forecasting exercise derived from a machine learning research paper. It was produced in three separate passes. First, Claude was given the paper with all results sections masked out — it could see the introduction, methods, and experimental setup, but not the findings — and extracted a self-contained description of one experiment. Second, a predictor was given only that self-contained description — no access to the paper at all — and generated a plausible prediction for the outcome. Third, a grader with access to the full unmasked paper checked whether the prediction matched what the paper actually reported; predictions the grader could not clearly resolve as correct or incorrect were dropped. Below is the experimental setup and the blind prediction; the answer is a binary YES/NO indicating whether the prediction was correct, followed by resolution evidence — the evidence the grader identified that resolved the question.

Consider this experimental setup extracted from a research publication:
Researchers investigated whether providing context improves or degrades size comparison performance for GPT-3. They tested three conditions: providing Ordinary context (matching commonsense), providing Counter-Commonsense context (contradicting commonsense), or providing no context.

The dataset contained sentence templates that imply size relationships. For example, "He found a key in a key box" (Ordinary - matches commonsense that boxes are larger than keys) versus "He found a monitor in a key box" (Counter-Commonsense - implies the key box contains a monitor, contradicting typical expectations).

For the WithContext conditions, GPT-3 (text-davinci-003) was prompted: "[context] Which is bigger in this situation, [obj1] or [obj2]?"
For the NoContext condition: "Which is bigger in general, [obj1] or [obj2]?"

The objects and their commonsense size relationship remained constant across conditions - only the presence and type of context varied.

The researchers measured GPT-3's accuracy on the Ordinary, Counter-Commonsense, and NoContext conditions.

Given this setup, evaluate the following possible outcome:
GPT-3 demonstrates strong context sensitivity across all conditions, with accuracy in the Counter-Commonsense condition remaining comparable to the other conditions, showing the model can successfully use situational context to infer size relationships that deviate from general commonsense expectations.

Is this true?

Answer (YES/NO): NO